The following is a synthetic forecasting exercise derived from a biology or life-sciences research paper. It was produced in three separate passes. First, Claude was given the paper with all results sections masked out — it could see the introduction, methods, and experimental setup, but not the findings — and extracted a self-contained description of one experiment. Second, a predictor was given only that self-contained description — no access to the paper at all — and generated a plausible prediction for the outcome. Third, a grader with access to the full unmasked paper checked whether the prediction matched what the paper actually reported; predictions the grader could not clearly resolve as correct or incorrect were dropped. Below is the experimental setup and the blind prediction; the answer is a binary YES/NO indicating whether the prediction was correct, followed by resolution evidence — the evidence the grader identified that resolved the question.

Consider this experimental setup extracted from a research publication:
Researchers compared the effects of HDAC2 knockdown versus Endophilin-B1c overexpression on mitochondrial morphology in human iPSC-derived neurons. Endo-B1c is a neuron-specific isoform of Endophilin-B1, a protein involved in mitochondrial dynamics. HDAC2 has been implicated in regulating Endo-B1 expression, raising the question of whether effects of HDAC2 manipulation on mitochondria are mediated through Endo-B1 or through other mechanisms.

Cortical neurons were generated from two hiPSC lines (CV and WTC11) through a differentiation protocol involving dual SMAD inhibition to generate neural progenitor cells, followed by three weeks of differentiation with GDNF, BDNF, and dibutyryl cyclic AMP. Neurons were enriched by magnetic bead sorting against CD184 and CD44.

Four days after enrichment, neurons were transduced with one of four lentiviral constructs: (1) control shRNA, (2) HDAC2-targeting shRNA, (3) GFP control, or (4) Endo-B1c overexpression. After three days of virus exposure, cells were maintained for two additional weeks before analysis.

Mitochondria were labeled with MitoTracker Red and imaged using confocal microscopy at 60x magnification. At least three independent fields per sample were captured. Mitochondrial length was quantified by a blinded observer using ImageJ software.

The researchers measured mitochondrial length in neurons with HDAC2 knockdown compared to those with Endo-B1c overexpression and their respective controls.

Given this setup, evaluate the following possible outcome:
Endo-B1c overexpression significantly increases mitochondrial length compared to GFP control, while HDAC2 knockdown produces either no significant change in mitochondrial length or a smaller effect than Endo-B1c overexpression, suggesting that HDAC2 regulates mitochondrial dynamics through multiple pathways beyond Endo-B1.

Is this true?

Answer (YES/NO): NO